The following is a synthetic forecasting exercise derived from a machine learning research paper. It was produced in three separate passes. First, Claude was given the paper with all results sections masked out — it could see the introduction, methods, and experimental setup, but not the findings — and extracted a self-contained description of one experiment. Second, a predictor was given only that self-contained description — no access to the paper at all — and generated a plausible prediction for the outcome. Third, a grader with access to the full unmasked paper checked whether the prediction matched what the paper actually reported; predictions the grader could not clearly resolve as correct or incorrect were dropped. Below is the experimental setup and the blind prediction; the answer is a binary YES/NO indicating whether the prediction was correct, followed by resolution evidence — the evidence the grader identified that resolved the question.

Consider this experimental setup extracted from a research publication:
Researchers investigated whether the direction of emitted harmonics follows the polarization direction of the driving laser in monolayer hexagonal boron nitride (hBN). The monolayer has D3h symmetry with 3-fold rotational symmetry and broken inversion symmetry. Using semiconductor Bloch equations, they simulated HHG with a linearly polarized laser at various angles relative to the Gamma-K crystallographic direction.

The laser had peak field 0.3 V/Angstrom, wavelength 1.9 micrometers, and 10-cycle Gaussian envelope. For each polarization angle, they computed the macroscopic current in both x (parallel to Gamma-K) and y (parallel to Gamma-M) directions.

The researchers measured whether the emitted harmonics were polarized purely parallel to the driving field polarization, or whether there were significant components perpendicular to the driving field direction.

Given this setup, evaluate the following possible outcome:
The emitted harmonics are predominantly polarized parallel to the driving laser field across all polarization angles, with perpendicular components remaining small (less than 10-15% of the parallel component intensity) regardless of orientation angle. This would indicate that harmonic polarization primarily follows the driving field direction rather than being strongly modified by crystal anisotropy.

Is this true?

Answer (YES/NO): NO